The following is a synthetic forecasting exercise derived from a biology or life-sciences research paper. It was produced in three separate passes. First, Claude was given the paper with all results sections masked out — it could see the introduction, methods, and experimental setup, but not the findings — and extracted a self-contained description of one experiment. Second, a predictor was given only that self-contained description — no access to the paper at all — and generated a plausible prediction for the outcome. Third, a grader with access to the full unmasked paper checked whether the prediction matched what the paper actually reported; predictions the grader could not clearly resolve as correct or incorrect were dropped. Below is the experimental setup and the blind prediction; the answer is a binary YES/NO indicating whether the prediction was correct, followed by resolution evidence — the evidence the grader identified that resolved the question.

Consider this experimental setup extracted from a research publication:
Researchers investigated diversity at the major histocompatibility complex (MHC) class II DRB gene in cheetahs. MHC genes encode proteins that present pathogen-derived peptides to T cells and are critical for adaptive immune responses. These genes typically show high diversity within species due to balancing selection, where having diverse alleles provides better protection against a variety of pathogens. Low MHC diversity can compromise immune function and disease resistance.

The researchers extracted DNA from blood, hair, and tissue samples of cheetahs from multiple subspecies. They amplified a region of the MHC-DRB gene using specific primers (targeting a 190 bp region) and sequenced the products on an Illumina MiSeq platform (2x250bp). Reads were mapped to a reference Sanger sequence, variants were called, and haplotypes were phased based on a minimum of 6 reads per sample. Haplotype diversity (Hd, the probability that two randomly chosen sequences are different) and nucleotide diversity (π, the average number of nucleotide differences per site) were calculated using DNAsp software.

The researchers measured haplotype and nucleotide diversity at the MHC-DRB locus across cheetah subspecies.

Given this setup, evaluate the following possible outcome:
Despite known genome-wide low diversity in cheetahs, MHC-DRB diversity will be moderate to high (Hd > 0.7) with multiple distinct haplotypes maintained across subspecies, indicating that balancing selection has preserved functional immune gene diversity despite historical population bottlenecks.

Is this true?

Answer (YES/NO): YES